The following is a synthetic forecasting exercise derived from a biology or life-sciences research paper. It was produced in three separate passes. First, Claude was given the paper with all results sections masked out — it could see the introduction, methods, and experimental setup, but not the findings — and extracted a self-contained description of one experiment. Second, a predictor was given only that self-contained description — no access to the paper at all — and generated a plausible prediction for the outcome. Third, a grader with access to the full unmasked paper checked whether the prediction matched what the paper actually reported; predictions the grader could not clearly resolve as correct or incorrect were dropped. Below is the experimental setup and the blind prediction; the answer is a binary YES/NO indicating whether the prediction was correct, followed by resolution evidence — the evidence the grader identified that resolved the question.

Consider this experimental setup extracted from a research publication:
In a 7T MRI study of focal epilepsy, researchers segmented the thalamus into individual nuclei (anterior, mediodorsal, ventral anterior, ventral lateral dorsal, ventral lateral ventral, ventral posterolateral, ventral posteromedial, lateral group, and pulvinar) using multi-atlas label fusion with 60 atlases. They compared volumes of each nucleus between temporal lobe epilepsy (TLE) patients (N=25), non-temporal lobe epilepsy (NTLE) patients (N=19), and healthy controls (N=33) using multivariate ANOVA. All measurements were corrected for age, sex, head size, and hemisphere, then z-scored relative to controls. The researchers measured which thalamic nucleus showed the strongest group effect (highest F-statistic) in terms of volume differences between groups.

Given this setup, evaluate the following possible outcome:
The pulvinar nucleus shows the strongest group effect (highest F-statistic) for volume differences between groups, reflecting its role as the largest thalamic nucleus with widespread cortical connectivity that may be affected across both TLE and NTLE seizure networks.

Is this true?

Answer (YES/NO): NO